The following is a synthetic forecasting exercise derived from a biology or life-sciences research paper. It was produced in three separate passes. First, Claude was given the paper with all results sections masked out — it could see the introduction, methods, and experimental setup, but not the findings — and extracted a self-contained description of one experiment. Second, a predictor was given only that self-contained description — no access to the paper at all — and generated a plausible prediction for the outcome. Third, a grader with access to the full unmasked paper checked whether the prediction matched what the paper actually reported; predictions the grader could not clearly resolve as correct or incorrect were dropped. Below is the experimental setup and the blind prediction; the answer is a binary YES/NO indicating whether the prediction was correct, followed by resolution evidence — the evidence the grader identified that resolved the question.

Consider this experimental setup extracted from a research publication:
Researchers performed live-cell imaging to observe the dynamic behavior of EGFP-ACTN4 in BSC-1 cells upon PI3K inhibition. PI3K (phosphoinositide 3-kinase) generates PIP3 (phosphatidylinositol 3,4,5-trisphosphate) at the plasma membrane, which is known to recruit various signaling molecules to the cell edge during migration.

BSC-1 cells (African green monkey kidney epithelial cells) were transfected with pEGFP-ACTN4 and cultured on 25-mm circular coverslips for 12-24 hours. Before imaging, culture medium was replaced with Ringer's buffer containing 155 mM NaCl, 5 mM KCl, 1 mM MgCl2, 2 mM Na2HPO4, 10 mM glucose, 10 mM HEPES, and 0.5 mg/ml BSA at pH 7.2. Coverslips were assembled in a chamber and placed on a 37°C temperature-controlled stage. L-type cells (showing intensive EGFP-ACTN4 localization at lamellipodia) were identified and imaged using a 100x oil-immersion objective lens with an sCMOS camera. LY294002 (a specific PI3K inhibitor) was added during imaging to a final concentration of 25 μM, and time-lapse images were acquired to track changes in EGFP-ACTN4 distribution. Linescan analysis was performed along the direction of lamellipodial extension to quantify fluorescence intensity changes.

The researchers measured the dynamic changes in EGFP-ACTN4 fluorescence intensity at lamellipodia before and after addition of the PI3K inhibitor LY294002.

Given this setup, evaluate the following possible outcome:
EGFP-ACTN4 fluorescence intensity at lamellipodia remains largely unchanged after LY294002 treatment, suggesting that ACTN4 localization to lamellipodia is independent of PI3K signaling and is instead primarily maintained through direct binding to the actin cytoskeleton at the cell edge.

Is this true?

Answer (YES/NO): NO